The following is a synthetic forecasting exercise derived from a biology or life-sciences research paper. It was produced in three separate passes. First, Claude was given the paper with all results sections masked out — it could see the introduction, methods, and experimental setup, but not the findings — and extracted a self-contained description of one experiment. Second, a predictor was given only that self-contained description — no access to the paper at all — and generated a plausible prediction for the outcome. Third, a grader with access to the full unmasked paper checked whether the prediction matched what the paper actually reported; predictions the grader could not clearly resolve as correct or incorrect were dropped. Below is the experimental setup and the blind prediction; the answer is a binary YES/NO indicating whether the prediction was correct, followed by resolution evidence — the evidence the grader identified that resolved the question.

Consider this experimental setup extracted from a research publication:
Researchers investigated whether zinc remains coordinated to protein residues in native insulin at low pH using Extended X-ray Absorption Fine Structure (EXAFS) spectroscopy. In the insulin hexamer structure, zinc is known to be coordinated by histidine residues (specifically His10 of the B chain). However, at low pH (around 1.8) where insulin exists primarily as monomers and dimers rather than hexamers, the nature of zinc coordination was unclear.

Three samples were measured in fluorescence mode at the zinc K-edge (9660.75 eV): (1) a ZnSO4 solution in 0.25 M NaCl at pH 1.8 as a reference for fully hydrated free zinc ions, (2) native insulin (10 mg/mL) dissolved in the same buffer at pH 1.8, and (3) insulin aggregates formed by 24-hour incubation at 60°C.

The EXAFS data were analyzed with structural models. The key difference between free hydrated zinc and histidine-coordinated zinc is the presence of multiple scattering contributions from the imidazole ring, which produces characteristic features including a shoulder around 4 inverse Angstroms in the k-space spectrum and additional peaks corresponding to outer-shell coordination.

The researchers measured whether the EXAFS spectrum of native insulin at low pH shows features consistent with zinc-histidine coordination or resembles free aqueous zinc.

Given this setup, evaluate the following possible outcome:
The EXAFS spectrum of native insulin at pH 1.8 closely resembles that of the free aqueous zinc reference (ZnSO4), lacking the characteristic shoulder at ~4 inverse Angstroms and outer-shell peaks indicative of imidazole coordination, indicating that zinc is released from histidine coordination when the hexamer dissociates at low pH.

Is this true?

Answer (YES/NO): NO